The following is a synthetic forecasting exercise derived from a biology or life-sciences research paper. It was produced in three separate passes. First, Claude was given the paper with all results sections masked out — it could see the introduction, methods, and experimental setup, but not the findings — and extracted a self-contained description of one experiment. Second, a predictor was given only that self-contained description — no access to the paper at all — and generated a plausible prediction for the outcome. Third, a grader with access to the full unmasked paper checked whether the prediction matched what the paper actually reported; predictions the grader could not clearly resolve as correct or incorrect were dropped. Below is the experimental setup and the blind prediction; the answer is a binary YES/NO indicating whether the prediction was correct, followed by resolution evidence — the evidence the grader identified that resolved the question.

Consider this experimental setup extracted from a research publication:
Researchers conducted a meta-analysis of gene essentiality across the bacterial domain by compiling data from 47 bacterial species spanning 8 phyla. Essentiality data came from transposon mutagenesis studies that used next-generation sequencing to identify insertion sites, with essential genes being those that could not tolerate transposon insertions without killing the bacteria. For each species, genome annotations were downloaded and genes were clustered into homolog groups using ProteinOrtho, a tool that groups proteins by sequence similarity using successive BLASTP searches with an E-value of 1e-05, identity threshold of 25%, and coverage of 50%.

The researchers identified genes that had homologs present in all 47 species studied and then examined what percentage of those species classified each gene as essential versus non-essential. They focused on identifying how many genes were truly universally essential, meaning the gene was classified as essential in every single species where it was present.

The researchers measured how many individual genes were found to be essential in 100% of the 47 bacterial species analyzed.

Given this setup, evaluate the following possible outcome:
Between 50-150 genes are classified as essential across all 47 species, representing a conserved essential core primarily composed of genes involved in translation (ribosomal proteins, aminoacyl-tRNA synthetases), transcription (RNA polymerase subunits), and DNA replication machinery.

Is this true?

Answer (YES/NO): NO